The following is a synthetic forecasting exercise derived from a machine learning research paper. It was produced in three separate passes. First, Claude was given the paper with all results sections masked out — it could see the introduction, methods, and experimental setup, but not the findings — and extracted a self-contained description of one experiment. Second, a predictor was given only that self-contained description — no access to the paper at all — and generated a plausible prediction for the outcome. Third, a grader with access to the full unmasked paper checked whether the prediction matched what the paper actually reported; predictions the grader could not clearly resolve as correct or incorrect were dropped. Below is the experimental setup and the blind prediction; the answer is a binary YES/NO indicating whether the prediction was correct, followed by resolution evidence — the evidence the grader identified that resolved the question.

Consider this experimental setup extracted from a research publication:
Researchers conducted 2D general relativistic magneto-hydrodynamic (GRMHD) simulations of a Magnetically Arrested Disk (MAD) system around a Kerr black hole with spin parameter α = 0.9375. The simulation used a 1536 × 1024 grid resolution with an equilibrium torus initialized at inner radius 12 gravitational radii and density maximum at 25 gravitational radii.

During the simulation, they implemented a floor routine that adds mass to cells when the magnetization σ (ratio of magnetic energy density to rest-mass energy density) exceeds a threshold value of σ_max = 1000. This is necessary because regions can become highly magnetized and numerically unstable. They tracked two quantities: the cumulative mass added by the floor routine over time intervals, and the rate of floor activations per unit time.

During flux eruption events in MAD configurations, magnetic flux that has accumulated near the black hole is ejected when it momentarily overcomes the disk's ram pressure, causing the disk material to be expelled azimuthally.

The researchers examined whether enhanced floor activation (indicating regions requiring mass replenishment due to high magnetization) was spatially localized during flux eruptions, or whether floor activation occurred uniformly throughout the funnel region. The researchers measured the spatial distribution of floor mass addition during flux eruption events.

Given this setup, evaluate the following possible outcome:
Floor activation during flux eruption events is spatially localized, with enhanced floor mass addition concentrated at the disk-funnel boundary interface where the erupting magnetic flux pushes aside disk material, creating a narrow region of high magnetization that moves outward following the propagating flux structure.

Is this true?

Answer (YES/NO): YES